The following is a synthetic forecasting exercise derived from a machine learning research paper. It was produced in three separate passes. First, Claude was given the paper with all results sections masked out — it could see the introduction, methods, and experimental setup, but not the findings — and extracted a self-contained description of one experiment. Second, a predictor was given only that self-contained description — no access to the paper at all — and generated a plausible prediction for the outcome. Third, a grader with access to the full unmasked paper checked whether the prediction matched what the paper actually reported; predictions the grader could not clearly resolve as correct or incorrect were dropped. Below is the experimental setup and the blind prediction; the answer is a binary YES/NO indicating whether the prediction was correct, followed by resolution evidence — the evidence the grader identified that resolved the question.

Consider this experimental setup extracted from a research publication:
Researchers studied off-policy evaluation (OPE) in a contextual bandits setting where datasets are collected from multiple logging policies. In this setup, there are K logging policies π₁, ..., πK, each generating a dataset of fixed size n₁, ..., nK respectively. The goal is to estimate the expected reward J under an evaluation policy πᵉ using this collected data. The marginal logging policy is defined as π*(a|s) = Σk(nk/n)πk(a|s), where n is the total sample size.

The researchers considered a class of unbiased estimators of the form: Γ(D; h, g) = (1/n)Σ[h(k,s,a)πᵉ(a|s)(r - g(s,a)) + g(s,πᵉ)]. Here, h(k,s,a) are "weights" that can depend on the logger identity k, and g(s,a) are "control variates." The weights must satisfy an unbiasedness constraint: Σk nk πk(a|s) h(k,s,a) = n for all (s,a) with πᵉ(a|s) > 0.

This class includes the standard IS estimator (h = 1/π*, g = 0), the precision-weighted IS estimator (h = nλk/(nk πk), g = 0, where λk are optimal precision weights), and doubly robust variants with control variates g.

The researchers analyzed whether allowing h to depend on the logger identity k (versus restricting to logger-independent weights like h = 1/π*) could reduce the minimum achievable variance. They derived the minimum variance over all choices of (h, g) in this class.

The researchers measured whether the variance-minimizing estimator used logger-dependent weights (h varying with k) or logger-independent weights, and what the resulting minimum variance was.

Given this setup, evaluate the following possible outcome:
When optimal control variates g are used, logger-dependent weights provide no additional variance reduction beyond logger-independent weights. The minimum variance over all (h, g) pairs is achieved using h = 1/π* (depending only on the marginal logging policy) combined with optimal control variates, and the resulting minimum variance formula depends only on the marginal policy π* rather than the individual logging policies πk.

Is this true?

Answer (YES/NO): YES